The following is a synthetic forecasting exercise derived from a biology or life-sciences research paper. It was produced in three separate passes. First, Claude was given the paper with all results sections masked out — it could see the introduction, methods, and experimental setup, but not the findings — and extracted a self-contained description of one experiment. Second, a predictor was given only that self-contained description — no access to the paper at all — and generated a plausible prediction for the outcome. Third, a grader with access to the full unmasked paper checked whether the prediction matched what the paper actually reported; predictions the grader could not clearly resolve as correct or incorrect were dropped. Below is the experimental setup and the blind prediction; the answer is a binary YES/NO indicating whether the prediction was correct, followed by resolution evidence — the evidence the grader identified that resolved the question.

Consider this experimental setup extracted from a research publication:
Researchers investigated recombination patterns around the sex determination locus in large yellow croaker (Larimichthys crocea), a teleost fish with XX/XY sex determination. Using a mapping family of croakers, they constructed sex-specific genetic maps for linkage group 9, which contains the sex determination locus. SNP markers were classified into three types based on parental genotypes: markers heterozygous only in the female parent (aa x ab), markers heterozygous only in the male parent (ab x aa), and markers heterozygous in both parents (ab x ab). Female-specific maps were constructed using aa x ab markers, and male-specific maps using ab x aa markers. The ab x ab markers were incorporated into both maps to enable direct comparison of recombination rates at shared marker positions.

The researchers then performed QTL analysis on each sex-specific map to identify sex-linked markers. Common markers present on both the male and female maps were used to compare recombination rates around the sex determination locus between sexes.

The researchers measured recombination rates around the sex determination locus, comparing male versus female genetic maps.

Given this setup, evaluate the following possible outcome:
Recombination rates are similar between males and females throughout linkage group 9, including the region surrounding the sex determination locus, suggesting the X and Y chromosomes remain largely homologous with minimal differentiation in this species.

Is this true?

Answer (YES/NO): YES